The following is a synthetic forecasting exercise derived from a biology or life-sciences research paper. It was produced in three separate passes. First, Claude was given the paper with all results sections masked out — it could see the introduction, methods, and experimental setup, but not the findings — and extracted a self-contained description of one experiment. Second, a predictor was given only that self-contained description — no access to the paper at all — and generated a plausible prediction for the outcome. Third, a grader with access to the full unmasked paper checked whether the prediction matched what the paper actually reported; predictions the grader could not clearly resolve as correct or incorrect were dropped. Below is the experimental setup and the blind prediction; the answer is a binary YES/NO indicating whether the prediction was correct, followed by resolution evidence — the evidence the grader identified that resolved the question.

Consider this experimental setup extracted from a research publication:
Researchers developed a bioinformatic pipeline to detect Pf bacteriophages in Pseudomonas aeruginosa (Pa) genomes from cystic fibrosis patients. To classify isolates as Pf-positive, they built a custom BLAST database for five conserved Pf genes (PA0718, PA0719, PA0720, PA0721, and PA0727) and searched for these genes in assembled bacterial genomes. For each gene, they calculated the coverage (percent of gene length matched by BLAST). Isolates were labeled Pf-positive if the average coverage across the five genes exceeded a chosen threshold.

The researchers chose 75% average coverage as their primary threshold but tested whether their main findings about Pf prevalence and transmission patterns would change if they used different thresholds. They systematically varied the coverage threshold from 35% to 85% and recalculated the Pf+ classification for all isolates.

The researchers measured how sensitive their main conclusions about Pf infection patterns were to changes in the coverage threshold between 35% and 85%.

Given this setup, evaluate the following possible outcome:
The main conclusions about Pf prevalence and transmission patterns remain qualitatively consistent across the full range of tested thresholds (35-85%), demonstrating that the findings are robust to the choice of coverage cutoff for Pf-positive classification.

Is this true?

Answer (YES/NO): YES